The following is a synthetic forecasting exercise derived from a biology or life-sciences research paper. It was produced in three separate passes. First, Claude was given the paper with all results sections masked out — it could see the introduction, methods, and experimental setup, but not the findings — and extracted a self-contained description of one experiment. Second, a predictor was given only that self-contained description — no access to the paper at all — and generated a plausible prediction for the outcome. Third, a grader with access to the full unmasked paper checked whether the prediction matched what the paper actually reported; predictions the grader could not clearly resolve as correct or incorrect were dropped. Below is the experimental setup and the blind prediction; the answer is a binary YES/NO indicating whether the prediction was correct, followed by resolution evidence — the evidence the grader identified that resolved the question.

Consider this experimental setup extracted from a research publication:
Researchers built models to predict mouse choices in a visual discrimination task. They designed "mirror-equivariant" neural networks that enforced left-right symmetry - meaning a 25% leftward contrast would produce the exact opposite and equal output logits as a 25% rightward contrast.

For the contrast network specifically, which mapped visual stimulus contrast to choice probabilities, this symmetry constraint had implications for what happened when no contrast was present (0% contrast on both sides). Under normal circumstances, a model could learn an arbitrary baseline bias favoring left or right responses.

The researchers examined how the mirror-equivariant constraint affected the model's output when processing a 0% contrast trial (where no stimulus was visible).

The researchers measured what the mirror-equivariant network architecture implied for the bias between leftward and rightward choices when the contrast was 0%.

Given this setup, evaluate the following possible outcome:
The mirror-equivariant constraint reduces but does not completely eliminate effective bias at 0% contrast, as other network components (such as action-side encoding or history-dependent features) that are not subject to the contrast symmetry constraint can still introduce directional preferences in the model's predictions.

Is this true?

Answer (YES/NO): NO